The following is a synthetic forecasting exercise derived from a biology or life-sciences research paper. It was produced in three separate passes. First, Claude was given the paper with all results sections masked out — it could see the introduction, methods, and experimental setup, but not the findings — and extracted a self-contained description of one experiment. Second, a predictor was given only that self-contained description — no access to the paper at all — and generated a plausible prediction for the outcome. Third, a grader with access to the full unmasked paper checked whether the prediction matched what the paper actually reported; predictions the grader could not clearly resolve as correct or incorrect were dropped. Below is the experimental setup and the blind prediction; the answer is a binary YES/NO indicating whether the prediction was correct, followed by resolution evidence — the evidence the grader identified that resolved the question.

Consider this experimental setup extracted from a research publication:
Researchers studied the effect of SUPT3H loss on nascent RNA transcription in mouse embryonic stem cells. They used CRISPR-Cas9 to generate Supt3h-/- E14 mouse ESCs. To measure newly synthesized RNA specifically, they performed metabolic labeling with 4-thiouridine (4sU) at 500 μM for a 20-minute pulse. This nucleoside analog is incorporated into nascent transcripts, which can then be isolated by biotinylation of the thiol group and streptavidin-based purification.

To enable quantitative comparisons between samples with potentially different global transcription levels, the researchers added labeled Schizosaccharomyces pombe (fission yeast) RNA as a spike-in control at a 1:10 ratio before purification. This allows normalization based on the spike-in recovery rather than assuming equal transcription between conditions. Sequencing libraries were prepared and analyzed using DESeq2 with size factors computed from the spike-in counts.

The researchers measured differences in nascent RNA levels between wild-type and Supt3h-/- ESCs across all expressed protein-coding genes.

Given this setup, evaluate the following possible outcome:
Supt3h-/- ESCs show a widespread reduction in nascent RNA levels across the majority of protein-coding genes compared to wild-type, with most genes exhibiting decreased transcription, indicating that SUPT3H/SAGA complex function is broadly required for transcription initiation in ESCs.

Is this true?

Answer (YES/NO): NO